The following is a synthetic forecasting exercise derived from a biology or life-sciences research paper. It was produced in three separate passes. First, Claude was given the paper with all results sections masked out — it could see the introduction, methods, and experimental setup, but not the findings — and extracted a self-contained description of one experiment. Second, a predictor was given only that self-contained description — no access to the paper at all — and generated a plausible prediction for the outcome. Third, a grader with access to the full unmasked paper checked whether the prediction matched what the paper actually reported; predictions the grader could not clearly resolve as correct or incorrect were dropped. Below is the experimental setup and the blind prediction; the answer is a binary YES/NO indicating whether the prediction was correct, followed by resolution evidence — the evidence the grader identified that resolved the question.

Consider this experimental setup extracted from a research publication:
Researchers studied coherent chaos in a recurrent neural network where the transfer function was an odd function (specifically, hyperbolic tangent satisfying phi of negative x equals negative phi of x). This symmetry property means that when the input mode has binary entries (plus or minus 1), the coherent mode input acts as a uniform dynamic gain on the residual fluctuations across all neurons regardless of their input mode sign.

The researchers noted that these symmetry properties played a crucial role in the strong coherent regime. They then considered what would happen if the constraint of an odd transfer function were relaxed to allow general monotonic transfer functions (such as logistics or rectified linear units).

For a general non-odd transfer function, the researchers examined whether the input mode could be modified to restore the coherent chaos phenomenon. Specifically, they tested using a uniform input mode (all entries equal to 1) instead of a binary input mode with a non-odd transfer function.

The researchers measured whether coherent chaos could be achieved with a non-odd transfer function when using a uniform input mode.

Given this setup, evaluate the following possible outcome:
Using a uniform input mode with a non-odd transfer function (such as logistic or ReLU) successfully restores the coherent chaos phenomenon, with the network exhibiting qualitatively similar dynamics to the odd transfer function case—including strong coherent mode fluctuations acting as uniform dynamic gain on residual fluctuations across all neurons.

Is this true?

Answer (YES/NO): YES